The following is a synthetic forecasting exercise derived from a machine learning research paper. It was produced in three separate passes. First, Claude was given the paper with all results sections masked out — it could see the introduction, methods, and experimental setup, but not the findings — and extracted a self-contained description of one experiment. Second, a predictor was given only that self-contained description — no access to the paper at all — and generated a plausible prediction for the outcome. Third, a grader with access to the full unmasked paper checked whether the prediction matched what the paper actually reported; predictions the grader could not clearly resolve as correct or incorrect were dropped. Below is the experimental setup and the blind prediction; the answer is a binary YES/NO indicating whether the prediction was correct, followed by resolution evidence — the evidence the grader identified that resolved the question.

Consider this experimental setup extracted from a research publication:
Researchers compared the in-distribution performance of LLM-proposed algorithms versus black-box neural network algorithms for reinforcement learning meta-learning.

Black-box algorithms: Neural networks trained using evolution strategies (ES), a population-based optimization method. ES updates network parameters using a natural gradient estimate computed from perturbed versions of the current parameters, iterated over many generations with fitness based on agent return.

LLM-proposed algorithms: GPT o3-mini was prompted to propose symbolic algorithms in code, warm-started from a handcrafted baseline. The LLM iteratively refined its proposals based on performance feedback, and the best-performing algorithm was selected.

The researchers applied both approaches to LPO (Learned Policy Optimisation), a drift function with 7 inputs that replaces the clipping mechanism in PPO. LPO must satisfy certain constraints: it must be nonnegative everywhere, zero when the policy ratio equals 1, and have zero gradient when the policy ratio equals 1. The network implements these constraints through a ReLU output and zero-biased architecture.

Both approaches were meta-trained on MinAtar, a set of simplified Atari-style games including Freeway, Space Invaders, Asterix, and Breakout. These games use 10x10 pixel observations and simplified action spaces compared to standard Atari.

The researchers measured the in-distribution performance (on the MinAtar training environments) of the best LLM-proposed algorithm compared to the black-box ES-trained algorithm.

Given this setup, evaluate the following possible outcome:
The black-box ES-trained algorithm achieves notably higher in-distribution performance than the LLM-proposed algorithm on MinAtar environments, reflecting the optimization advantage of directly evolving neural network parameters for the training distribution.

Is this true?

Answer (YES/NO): YES